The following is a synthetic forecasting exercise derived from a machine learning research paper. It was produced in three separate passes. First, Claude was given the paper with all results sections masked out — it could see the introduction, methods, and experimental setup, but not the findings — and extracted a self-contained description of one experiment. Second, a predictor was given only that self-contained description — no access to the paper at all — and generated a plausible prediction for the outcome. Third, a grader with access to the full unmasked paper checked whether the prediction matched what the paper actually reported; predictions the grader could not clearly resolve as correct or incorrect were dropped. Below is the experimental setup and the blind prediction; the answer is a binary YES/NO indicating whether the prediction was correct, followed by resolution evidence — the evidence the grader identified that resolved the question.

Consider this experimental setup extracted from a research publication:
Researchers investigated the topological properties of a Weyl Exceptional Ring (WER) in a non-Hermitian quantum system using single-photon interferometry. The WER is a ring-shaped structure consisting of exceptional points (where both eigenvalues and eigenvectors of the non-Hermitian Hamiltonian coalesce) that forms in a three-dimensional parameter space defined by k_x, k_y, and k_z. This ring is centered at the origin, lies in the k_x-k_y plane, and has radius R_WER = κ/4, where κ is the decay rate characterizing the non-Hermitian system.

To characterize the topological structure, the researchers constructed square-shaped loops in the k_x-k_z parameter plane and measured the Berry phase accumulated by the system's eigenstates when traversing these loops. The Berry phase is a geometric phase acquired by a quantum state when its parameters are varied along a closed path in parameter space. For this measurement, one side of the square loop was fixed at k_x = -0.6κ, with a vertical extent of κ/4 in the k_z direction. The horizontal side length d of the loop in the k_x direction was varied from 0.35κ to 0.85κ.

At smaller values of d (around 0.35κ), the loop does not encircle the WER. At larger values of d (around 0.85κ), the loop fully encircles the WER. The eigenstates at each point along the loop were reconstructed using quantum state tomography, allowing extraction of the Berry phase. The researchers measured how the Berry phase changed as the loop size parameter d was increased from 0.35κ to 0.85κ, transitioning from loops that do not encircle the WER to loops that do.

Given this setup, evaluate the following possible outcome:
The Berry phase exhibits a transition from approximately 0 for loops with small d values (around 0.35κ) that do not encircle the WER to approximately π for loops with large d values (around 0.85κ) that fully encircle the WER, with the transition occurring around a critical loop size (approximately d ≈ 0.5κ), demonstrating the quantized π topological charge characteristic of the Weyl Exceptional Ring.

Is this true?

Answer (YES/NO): NO